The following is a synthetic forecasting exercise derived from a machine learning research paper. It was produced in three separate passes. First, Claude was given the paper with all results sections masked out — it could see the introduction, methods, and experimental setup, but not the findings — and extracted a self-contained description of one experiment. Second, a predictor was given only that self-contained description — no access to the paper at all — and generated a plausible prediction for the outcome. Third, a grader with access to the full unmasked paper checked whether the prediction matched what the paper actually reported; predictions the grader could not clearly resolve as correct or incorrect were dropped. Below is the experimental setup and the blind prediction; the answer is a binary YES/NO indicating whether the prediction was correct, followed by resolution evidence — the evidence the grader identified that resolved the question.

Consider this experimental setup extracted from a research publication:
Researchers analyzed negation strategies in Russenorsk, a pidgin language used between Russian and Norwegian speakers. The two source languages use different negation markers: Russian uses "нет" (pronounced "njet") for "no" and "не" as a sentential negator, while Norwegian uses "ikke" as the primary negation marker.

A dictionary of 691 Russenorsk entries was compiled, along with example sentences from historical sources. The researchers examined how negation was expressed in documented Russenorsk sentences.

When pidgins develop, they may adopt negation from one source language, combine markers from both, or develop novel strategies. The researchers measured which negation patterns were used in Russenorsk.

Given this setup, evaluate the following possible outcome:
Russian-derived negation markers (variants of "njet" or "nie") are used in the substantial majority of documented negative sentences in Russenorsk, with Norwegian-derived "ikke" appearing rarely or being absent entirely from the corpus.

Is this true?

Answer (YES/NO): NO